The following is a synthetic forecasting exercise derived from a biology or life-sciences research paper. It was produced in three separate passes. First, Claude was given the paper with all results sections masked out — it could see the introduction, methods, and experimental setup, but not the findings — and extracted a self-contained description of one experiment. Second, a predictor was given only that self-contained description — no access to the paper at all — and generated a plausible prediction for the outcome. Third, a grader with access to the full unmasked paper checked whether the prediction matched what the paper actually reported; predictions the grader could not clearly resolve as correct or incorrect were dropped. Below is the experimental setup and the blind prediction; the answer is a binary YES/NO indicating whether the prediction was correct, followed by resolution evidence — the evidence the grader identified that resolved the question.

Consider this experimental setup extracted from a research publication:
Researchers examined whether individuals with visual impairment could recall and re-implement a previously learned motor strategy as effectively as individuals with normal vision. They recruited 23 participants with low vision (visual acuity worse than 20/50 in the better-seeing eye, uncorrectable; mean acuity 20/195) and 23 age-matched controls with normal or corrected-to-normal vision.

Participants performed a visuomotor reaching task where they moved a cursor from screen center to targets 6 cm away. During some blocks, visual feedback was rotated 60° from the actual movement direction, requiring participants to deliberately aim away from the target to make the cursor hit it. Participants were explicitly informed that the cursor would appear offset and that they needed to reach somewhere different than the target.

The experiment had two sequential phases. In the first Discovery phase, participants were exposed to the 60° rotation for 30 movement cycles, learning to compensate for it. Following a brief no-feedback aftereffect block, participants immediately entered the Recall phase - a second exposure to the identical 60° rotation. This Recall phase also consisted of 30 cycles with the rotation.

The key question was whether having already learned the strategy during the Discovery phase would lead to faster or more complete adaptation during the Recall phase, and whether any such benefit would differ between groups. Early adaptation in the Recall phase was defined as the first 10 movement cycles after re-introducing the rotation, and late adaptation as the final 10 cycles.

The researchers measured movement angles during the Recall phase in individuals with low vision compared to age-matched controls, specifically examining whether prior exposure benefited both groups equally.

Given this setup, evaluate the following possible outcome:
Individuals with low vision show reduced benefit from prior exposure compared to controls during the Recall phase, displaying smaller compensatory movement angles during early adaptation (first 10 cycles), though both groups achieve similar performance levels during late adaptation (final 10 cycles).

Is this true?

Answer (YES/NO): NO